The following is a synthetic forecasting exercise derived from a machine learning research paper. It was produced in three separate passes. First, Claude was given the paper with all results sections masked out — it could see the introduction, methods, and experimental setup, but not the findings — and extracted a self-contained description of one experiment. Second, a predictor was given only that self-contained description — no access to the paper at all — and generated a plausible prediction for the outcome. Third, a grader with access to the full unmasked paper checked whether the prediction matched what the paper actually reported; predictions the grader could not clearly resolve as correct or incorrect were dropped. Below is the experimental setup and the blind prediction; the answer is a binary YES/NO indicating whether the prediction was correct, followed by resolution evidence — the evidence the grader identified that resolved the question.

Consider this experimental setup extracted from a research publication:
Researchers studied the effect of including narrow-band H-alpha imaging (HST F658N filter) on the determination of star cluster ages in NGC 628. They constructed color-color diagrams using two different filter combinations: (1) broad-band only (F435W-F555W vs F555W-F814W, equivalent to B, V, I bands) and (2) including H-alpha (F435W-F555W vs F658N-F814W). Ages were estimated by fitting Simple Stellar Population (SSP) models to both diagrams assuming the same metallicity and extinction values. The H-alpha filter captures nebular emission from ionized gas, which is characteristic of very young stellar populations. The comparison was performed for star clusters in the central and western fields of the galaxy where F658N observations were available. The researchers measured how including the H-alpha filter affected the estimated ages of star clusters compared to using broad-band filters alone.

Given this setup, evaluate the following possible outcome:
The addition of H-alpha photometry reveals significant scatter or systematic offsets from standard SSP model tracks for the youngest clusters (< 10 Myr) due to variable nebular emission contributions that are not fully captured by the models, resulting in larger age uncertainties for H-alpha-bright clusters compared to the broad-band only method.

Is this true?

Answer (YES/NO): NO